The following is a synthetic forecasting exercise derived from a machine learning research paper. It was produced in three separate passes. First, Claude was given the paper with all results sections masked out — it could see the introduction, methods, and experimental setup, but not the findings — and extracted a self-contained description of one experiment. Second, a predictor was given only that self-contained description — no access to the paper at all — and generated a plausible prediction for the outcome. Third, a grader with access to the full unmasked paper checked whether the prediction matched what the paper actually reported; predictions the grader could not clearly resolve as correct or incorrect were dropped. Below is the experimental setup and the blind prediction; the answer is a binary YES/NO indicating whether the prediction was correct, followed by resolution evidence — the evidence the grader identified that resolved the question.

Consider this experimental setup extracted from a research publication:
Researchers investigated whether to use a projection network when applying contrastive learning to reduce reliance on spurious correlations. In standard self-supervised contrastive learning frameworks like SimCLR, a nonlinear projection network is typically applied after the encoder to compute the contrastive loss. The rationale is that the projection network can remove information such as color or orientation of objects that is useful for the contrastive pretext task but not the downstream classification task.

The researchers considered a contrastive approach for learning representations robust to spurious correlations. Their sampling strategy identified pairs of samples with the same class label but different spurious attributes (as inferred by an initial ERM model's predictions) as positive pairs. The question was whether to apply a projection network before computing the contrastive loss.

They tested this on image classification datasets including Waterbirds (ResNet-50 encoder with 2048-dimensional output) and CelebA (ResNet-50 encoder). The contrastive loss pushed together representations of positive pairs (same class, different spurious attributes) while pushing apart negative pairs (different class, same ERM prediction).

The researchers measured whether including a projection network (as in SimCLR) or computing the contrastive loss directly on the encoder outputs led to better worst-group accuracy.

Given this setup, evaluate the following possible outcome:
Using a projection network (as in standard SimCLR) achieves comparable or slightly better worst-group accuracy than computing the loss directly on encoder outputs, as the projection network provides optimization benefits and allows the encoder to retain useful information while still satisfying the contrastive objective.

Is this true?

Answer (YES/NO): NO